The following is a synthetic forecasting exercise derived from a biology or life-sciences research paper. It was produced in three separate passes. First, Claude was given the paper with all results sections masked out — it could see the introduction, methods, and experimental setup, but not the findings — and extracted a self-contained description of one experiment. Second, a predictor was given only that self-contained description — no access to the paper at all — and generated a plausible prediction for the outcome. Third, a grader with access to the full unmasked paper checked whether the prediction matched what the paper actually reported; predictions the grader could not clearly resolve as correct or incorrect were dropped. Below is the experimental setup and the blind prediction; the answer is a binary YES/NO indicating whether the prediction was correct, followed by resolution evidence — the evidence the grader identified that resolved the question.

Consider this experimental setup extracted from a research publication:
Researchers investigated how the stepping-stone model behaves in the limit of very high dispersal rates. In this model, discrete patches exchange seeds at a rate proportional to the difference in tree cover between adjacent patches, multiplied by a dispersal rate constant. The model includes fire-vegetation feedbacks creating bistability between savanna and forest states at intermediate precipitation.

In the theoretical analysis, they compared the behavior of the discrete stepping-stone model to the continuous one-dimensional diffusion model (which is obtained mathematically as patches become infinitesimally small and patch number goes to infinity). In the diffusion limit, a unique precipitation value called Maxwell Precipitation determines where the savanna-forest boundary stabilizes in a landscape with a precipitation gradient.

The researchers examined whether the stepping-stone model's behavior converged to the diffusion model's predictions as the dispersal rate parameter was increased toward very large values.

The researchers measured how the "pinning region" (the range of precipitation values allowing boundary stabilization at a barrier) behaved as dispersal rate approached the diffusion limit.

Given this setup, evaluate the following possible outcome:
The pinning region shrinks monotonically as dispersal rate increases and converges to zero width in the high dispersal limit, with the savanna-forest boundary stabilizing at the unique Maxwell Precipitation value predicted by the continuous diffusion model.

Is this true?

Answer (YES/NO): YES